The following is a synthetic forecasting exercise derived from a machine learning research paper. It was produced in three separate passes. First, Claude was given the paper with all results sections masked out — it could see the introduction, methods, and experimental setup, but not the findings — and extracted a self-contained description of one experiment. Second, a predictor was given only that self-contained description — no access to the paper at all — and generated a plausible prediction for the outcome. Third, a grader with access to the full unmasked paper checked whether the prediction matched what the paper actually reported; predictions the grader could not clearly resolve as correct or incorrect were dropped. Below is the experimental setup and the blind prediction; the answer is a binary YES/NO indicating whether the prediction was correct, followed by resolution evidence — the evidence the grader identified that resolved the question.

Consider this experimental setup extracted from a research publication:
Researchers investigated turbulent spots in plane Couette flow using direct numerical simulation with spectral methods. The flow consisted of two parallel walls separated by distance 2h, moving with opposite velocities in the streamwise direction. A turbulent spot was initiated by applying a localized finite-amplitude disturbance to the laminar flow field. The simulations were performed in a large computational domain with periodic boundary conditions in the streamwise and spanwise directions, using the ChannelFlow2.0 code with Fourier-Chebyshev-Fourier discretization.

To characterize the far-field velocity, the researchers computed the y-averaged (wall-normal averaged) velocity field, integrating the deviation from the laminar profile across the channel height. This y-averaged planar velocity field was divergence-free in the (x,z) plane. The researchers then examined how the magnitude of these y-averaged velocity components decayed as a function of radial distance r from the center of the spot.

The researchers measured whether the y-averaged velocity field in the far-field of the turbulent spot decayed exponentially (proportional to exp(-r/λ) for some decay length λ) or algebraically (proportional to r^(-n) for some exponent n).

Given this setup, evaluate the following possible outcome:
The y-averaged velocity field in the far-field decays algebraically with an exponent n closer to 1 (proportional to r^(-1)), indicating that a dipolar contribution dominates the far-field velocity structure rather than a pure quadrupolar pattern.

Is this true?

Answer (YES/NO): NO